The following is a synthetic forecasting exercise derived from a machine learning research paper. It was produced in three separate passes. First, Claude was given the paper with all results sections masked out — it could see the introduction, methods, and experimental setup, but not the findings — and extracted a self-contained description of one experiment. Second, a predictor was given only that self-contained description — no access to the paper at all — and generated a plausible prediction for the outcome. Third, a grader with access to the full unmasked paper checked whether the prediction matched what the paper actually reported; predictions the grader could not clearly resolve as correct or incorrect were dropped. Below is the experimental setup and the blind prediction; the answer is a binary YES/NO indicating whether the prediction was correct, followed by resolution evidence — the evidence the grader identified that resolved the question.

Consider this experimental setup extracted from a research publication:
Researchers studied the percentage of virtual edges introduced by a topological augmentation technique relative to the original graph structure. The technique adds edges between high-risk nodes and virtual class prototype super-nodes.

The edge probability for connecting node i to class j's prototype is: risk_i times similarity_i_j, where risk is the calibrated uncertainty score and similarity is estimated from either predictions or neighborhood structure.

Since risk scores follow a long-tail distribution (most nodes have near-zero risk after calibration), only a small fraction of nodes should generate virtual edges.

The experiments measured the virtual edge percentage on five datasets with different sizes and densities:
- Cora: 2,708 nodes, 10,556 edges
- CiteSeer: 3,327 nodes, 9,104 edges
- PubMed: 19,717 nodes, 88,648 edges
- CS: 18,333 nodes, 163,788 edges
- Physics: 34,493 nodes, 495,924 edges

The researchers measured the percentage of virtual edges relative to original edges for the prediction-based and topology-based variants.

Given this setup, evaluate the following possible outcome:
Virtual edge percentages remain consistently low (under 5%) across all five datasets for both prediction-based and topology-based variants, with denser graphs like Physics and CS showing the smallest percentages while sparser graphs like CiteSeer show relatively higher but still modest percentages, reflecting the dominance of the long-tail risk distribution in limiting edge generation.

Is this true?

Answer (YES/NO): YES